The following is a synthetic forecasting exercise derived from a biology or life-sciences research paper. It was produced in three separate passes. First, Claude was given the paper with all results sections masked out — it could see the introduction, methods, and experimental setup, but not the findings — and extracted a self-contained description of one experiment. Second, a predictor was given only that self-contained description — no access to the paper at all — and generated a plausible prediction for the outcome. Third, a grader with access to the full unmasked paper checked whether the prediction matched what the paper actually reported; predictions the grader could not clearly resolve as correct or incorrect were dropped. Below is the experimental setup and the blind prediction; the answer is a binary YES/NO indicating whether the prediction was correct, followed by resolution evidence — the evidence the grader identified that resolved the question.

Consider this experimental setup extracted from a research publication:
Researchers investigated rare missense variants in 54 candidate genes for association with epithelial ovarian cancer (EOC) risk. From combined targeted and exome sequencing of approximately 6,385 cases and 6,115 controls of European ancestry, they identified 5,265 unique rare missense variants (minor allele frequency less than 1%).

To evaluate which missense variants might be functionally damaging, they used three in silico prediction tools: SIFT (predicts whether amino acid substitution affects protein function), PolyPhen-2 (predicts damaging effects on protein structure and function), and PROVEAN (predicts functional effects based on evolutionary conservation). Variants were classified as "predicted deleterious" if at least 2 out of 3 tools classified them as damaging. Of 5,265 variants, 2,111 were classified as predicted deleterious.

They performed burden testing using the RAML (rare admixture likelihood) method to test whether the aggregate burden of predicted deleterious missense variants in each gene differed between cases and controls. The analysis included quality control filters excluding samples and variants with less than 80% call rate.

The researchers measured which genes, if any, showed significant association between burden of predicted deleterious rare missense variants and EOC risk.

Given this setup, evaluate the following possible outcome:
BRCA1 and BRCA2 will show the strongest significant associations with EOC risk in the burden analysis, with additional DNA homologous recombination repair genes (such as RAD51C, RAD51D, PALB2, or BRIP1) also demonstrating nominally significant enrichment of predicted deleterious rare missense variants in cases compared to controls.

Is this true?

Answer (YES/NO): NO